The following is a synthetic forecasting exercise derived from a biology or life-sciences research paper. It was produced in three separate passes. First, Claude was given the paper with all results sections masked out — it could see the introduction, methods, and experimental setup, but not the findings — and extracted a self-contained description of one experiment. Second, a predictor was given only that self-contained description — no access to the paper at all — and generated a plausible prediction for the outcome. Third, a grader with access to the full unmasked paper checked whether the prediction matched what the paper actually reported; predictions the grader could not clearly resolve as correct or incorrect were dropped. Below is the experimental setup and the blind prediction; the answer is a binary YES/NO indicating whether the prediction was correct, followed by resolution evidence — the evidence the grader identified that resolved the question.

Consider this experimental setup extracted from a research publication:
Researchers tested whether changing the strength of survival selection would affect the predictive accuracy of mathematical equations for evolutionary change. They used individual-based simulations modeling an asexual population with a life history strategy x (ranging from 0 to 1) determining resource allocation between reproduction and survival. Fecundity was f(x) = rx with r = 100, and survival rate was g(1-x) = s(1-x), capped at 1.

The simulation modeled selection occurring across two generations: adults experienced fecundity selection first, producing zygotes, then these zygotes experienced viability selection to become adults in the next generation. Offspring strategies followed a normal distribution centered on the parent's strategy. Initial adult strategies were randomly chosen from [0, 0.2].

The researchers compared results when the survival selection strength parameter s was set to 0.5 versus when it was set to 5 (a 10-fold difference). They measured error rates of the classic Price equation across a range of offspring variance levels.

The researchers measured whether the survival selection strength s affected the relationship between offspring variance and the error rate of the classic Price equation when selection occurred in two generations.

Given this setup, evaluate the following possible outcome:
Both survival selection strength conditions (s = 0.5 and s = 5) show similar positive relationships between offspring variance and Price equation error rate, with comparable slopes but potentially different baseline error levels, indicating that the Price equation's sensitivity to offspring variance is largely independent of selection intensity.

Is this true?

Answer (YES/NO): YES